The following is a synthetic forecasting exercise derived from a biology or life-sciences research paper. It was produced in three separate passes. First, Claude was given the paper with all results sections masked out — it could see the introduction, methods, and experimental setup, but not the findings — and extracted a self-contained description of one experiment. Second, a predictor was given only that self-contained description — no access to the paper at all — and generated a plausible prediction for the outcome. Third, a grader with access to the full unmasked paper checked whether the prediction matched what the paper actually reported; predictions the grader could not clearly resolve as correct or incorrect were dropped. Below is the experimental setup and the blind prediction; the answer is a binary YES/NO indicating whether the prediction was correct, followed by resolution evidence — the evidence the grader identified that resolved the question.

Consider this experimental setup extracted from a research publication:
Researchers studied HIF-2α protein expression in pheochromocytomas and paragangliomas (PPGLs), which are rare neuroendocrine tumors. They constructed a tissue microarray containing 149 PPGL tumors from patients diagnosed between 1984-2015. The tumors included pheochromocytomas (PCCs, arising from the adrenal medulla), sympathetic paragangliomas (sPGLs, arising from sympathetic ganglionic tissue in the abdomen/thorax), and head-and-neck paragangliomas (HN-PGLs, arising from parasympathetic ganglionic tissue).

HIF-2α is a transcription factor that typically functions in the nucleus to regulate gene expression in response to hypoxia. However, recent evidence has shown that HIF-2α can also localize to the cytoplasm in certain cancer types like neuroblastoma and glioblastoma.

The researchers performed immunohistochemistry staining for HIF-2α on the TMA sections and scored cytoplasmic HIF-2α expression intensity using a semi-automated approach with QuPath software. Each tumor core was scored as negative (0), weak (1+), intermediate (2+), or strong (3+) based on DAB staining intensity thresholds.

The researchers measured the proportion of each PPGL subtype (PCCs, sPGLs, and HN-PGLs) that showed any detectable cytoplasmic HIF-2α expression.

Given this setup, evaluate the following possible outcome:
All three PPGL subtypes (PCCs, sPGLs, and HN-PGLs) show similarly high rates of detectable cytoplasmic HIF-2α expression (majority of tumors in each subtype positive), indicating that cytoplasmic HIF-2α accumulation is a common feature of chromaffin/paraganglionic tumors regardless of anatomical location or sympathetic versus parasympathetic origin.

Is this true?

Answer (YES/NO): NO